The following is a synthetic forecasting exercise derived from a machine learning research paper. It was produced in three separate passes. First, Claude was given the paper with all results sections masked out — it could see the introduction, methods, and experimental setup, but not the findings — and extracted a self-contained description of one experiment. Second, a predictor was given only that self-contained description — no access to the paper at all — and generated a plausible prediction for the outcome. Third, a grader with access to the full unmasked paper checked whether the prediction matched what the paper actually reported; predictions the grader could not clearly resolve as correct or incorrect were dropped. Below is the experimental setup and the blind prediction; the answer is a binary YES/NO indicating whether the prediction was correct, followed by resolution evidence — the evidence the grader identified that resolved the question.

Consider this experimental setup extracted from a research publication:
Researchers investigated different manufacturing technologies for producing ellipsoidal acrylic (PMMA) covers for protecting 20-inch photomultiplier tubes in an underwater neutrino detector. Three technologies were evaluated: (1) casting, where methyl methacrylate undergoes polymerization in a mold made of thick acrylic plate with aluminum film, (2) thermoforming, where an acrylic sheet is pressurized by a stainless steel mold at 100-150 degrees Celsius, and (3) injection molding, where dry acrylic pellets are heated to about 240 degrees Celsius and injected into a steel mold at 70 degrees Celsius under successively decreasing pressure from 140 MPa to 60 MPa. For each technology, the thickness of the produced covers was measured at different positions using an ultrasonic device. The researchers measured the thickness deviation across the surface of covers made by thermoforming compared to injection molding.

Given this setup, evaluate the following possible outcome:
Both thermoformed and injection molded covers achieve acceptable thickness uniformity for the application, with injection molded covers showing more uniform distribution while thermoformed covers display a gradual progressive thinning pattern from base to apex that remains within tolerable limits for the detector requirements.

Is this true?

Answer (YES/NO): NO